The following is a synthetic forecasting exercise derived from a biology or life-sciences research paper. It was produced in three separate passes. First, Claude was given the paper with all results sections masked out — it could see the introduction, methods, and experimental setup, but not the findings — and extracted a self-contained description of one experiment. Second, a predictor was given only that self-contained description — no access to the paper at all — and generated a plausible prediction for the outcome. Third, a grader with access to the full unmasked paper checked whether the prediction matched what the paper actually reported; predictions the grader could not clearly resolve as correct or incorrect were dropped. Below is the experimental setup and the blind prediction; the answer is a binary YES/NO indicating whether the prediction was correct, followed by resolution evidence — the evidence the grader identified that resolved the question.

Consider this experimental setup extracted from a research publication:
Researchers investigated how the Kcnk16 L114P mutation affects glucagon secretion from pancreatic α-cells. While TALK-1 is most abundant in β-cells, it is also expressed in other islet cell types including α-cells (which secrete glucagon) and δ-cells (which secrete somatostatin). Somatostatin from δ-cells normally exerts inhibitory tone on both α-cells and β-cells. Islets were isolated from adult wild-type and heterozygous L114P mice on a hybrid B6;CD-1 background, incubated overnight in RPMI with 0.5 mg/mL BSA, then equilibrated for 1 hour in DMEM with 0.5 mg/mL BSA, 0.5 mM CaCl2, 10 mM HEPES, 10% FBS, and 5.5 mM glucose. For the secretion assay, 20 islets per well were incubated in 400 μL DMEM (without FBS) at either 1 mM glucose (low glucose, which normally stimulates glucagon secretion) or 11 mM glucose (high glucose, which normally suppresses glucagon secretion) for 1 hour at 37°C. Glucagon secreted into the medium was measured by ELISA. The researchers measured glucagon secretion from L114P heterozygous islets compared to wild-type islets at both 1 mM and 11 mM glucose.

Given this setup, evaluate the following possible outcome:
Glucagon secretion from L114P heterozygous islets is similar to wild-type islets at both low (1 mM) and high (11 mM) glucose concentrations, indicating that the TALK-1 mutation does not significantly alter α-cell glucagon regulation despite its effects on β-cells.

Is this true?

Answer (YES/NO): NO